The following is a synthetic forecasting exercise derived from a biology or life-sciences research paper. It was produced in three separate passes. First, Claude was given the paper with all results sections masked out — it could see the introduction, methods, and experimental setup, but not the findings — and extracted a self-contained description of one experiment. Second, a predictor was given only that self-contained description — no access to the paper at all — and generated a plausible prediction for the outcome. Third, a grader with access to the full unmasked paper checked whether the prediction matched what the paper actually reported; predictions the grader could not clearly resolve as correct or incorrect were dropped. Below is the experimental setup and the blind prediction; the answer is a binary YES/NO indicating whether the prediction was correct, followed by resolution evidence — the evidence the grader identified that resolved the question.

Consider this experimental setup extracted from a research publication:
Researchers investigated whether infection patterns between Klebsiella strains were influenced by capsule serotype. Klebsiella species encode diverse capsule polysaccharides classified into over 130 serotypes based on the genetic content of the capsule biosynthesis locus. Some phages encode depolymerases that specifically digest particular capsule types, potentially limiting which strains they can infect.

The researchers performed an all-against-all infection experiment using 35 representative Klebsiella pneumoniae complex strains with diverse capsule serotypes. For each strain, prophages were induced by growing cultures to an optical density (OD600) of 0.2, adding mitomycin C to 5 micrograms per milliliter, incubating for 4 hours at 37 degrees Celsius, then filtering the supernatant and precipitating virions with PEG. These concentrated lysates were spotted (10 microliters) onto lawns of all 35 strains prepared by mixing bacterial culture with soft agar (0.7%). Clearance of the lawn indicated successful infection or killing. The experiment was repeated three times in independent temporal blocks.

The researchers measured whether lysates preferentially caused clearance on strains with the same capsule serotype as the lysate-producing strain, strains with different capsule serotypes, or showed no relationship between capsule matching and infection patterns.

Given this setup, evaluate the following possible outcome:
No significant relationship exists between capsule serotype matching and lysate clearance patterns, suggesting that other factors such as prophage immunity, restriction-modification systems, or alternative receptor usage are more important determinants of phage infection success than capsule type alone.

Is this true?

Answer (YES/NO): NO